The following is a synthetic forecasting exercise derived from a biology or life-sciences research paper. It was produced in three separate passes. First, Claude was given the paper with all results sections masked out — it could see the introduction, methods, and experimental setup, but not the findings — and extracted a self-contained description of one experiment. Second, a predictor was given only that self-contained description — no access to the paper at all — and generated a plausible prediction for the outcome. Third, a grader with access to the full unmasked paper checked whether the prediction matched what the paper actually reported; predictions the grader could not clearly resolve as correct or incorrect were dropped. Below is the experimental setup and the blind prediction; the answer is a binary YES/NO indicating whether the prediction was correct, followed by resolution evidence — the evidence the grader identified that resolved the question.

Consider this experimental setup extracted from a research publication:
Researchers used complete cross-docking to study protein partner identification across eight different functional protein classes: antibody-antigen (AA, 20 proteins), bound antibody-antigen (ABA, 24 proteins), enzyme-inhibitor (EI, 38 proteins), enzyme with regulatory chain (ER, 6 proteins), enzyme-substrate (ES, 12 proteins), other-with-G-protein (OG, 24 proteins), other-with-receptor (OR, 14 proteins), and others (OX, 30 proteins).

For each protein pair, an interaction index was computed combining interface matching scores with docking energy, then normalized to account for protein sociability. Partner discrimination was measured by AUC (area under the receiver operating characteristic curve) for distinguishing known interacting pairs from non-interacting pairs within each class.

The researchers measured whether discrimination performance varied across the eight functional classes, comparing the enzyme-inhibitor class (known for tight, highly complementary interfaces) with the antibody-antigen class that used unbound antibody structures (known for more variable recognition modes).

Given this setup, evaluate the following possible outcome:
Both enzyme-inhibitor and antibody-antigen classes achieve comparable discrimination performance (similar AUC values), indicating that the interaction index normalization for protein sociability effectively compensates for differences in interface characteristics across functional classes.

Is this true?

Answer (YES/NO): NO